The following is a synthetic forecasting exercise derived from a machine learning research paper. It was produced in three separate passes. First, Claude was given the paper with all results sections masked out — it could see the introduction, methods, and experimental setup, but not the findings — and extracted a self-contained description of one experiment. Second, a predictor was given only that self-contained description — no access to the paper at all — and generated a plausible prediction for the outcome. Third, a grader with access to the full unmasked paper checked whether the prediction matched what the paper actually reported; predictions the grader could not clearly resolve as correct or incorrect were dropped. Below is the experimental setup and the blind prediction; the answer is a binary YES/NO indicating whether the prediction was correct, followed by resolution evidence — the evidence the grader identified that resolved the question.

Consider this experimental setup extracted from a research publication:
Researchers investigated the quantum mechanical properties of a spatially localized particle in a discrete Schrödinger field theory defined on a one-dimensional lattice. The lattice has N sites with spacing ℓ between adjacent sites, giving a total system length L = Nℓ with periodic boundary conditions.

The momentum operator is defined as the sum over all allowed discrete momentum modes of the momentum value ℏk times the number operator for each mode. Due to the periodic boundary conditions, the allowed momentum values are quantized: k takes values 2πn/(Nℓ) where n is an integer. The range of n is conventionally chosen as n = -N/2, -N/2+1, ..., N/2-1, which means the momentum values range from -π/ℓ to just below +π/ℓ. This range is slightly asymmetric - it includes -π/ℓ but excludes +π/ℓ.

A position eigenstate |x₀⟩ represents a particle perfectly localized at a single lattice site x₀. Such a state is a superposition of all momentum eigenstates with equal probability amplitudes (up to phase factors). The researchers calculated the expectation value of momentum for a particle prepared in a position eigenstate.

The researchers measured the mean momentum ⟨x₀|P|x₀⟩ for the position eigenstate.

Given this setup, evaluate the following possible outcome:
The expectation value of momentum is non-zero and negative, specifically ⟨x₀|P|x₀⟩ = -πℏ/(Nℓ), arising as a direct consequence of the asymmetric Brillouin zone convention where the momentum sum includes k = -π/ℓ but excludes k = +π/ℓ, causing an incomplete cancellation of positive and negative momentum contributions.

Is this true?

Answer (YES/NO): YES